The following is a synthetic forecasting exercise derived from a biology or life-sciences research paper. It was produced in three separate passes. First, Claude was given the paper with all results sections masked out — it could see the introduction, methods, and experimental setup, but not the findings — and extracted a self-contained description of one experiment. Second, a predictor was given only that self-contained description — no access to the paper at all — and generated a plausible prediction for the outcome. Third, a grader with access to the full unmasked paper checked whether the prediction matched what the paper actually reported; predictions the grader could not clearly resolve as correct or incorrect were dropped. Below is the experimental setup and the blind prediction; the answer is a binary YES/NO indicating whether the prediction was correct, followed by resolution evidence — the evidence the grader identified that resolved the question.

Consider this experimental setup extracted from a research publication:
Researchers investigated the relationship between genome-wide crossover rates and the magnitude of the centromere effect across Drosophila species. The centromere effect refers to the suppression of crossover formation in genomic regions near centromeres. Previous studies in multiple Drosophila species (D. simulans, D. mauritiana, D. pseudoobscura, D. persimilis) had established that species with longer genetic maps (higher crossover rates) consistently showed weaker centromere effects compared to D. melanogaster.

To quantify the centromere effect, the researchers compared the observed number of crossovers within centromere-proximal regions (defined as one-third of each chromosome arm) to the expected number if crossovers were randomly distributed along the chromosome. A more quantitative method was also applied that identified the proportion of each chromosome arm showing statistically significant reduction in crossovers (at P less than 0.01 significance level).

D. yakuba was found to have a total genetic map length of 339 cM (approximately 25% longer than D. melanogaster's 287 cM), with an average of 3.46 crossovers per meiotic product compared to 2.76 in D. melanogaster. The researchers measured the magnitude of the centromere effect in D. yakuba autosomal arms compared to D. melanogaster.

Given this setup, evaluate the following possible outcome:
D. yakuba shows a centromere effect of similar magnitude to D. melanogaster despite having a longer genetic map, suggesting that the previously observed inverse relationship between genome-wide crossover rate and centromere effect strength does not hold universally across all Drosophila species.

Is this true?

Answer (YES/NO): NO